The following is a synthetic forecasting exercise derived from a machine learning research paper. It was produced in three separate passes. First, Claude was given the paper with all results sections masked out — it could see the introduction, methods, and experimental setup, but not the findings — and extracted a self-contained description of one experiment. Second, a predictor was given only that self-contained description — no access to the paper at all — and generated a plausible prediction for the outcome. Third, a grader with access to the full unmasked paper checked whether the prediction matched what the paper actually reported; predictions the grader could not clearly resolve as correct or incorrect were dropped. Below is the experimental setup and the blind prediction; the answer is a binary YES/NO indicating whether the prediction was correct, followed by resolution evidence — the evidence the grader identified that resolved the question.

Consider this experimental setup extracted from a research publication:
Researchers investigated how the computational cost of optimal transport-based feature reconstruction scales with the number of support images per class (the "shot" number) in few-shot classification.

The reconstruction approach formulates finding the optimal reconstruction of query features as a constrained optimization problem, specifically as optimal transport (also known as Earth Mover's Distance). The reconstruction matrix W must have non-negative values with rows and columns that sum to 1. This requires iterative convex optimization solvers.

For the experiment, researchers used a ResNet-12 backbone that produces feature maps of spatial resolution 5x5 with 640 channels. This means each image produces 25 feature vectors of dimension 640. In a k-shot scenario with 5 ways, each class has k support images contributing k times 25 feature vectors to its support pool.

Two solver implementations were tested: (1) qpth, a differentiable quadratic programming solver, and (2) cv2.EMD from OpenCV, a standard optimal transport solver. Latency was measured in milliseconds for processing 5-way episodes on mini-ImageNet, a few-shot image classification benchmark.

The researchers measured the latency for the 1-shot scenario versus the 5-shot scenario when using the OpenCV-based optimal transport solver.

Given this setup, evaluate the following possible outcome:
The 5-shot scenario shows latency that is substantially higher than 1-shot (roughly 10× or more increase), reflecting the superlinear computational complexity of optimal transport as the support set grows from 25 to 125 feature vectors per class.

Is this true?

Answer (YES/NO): NO